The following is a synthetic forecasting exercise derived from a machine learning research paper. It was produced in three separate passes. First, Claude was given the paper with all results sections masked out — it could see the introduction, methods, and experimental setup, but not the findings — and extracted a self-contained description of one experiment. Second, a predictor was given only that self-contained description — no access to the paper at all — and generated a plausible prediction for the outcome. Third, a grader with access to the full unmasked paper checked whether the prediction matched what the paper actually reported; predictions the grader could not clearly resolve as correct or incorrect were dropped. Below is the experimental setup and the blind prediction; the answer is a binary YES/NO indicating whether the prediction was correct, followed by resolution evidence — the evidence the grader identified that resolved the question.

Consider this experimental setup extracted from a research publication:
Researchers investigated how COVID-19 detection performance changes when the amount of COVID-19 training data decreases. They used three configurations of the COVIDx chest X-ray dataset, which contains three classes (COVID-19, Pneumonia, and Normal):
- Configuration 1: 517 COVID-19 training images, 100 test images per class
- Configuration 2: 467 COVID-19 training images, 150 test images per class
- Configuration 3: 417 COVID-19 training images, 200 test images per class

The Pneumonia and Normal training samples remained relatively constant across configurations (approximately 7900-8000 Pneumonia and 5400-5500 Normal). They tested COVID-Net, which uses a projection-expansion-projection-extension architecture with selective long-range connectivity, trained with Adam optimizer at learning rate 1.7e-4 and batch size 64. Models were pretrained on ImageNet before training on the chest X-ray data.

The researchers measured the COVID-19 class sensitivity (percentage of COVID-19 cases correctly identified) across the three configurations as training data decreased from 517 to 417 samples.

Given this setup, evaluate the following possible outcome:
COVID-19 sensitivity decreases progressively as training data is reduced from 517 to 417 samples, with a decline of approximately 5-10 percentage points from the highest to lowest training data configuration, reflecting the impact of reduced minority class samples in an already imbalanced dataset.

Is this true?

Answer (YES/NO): NO